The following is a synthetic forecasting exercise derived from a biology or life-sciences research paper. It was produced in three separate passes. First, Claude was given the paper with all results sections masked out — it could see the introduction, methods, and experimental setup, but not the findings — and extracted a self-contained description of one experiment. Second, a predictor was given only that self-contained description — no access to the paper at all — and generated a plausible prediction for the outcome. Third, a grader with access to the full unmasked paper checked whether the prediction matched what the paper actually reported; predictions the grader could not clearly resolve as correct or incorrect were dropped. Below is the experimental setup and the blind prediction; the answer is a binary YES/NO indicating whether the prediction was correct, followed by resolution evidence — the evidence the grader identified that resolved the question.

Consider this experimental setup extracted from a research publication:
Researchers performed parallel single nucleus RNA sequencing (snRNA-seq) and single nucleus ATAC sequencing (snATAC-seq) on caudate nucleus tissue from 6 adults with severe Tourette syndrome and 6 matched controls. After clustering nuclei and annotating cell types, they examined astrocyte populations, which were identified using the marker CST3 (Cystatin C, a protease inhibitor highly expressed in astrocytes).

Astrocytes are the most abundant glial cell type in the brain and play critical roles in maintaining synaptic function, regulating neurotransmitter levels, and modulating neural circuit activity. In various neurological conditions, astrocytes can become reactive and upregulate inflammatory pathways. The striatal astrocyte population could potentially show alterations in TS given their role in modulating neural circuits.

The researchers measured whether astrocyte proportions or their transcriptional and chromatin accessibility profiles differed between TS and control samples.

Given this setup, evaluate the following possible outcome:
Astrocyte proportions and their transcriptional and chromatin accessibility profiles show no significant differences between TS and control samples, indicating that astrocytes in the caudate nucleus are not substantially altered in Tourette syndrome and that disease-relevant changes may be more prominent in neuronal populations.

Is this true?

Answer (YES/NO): NO